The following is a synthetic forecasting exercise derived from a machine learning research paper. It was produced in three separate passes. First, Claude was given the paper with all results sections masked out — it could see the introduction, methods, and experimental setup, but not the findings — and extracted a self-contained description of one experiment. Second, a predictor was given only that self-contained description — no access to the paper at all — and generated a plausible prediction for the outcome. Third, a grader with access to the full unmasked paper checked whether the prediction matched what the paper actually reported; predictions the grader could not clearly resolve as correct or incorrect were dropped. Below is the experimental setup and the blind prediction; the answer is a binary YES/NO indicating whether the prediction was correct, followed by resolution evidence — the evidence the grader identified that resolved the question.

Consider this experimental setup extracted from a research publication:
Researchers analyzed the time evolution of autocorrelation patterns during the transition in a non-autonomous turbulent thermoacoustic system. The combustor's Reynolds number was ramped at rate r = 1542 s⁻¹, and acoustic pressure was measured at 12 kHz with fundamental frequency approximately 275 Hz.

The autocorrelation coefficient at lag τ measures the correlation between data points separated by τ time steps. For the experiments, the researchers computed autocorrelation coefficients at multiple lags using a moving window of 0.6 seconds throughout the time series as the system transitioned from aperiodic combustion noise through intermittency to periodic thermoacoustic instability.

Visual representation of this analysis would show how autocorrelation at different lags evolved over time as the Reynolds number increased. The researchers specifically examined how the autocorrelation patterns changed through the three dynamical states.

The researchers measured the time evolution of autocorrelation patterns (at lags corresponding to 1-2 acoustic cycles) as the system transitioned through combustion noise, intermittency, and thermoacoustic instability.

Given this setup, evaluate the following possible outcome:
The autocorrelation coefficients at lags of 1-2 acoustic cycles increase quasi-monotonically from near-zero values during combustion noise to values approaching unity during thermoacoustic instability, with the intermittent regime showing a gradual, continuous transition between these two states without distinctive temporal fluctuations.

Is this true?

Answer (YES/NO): NO